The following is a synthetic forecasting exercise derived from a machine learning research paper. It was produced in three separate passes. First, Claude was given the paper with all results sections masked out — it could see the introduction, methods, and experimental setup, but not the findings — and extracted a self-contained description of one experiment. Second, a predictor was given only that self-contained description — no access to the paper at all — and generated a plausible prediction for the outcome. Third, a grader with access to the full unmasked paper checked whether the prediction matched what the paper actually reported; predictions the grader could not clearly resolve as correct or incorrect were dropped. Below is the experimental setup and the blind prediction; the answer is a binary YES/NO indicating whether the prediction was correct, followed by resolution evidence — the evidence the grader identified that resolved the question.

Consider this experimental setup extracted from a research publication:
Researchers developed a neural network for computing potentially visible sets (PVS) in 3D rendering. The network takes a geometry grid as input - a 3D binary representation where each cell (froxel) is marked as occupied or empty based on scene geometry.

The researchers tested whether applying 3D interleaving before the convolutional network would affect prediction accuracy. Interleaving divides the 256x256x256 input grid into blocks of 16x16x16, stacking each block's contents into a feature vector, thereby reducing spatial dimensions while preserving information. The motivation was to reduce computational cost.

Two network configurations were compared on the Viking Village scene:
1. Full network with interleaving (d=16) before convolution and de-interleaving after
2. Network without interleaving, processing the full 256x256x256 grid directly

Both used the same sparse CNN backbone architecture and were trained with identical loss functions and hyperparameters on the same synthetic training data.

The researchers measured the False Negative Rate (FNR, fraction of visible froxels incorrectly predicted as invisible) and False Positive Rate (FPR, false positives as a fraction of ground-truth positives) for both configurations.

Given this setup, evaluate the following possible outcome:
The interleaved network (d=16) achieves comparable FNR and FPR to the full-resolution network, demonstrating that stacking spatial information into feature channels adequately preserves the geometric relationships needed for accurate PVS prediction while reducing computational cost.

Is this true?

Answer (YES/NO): NO